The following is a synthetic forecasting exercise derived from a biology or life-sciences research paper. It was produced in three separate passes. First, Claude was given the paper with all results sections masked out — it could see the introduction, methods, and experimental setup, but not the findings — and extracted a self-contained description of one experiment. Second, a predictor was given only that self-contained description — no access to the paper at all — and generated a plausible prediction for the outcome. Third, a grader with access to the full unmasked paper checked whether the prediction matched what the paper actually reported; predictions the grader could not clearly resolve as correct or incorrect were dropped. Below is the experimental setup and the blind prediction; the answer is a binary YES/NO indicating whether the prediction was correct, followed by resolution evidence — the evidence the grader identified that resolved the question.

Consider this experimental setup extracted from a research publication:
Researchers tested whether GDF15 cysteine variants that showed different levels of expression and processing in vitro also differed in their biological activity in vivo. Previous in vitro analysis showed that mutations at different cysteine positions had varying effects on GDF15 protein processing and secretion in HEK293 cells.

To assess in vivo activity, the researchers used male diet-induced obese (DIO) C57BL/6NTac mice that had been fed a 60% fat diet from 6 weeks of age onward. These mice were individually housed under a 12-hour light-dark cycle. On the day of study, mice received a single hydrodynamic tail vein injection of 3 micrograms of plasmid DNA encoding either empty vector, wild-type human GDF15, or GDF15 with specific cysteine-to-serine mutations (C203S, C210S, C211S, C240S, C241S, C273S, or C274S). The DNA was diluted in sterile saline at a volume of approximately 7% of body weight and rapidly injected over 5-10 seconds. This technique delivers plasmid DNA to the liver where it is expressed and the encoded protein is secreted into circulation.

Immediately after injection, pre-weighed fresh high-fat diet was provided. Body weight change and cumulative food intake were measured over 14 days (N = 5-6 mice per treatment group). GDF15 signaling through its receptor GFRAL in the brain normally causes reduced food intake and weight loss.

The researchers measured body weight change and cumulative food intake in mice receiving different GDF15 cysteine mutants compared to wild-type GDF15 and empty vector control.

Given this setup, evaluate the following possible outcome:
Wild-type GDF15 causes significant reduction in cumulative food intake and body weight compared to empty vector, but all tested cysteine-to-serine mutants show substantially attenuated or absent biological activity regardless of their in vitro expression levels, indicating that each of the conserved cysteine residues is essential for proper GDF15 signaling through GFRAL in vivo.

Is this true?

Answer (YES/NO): NO